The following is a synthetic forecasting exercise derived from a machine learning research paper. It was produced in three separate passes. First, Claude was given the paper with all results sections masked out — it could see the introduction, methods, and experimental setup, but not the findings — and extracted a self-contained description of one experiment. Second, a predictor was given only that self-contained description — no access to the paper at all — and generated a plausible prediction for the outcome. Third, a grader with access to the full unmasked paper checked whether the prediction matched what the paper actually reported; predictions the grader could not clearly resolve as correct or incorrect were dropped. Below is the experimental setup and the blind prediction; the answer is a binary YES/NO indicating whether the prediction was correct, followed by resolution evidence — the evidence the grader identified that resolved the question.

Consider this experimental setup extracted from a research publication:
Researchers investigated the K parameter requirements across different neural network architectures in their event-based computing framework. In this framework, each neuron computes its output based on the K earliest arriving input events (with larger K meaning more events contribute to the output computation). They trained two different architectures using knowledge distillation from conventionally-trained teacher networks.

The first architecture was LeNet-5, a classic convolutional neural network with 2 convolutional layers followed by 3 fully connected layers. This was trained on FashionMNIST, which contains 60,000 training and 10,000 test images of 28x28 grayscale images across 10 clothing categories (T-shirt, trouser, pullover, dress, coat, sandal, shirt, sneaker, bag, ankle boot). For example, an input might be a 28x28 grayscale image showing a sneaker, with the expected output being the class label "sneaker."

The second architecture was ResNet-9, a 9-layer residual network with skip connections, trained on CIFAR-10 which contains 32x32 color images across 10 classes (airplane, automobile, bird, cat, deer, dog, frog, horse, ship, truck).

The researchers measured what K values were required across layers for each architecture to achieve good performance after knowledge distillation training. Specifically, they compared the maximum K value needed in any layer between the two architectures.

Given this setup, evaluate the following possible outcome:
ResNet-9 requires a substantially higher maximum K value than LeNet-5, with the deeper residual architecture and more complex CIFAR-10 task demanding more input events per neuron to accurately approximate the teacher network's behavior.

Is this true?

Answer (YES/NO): NO